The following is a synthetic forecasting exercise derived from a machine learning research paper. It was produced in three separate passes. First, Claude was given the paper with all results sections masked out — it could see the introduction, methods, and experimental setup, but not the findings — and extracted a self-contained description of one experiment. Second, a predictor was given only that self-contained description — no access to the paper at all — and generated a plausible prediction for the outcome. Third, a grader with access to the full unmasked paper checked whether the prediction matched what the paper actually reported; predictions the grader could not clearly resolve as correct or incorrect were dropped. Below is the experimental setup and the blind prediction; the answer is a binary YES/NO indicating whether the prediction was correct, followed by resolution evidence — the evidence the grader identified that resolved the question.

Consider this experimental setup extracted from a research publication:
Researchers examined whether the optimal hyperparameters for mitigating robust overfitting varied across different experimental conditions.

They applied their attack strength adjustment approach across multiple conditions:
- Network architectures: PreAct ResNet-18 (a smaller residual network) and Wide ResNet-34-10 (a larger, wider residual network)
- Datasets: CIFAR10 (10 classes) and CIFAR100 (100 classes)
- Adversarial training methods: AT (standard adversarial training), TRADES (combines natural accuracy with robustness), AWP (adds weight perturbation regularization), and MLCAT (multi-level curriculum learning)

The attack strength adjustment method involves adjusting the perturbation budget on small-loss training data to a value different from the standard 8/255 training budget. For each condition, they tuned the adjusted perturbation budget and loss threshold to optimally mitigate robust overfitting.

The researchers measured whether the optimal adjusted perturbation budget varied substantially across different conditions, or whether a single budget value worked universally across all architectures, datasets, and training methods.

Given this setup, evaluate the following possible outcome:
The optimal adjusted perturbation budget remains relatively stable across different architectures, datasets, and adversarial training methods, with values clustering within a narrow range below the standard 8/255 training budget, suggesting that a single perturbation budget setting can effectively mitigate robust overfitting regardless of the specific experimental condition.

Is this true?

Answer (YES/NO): NO